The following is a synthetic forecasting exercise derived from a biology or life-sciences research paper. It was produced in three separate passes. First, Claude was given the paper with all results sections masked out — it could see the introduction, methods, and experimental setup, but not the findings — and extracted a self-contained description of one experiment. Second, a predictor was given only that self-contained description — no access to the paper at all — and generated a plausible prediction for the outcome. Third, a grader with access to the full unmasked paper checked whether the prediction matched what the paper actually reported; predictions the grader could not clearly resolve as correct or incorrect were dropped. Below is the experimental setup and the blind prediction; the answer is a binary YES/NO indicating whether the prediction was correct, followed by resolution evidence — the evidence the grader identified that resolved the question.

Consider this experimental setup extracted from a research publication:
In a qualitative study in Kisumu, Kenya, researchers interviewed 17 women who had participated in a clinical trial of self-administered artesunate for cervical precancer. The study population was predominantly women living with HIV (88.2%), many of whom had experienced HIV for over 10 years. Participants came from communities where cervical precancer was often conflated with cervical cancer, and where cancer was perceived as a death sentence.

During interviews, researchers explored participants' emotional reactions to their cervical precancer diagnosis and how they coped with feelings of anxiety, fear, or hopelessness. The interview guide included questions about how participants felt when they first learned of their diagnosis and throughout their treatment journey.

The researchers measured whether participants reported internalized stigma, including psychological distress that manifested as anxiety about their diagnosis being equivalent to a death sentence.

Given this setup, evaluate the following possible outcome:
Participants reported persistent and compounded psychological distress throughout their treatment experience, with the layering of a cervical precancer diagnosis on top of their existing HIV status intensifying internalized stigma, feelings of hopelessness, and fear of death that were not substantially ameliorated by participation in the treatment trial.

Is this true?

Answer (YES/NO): NO